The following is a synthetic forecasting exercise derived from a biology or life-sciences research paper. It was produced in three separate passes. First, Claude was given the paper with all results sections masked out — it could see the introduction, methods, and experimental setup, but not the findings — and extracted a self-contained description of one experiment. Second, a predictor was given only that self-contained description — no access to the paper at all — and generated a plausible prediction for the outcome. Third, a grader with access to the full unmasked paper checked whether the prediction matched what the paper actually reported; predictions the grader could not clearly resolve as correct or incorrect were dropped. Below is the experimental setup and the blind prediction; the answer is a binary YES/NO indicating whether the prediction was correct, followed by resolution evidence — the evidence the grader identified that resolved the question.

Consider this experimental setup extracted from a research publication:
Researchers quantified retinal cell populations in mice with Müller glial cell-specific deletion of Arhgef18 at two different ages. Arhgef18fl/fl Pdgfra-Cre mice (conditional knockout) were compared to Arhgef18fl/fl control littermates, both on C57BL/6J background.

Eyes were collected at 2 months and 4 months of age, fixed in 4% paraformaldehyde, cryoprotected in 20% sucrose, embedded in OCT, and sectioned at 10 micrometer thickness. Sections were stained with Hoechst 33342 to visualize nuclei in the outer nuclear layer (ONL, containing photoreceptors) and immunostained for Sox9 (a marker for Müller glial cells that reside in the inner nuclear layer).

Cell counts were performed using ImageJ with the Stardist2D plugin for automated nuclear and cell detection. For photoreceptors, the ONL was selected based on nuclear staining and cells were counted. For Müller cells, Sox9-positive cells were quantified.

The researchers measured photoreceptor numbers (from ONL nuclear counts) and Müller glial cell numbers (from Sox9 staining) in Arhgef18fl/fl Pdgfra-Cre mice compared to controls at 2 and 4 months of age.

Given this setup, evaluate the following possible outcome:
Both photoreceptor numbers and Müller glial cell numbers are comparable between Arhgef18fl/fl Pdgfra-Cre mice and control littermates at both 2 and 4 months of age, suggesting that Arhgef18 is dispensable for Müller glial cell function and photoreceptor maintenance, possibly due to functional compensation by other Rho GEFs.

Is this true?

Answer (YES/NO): NO